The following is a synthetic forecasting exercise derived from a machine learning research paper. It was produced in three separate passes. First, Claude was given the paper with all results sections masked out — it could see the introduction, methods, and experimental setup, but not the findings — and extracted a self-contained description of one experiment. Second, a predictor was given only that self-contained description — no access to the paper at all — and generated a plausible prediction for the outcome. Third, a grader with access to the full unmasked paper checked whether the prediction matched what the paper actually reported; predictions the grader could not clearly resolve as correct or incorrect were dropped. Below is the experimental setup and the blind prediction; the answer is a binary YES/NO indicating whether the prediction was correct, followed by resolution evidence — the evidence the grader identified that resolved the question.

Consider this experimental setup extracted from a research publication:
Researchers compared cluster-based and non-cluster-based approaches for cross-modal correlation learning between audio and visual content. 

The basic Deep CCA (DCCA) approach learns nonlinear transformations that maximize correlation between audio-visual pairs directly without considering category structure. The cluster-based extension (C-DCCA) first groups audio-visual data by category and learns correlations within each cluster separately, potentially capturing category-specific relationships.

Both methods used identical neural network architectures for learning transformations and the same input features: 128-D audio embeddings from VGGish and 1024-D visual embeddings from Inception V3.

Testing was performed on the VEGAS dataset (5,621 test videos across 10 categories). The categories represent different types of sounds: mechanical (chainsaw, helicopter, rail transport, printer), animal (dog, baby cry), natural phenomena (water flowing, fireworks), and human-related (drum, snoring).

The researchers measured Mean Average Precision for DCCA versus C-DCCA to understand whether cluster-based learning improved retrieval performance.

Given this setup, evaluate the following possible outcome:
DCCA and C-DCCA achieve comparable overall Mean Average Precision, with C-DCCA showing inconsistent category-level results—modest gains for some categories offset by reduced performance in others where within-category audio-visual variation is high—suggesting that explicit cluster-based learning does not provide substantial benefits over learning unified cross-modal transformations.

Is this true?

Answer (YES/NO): NO